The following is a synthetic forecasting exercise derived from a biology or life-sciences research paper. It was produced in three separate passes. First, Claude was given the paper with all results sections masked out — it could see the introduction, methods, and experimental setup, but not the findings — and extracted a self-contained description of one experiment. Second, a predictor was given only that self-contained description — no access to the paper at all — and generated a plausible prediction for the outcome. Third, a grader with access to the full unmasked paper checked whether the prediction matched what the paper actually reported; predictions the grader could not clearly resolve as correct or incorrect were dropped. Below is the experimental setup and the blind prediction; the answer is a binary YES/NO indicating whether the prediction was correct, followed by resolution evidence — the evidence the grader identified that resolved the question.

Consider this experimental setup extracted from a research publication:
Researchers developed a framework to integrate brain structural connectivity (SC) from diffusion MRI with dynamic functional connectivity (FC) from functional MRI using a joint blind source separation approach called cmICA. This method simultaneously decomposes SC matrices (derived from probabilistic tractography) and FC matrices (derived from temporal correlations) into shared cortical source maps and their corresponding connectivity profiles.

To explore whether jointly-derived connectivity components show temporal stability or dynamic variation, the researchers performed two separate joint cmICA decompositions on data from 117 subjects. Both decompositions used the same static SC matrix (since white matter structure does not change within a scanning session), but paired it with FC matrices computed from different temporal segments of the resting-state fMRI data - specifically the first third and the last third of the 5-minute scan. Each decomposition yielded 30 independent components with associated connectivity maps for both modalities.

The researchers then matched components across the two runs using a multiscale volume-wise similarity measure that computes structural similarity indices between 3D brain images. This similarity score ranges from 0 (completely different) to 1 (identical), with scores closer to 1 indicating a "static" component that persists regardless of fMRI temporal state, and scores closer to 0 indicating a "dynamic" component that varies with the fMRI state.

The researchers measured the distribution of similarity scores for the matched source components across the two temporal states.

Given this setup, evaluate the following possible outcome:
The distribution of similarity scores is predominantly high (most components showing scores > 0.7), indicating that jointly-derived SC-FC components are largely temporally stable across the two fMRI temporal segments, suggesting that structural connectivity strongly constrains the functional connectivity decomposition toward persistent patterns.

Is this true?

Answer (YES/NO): NO